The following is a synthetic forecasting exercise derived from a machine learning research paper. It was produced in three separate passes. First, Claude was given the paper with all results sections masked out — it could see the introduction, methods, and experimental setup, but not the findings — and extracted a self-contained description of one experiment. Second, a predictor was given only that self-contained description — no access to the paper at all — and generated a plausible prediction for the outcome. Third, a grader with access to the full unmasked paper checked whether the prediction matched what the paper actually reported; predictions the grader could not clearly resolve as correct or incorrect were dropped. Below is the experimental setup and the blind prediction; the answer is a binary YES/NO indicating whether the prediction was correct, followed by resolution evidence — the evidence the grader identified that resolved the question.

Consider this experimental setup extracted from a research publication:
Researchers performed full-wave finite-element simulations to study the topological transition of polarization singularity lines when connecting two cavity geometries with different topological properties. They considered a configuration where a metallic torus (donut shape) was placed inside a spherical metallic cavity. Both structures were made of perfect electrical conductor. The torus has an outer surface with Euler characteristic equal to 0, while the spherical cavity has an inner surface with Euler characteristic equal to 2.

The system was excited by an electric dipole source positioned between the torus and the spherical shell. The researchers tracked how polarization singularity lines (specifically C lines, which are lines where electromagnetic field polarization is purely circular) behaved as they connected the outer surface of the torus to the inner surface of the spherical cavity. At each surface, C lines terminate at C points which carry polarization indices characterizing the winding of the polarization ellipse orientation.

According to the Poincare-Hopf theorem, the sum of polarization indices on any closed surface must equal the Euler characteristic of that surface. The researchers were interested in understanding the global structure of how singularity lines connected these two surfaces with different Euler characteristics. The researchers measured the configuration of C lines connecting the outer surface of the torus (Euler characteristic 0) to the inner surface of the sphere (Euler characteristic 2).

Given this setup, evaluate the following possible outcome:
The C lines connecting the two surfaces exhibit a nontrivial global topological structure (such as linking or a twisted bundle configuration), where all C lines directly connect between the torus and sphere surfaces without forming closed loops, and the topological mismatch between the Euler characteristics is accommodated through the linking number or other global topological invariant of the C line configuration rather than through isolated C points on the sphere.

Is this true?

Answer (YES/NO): NO